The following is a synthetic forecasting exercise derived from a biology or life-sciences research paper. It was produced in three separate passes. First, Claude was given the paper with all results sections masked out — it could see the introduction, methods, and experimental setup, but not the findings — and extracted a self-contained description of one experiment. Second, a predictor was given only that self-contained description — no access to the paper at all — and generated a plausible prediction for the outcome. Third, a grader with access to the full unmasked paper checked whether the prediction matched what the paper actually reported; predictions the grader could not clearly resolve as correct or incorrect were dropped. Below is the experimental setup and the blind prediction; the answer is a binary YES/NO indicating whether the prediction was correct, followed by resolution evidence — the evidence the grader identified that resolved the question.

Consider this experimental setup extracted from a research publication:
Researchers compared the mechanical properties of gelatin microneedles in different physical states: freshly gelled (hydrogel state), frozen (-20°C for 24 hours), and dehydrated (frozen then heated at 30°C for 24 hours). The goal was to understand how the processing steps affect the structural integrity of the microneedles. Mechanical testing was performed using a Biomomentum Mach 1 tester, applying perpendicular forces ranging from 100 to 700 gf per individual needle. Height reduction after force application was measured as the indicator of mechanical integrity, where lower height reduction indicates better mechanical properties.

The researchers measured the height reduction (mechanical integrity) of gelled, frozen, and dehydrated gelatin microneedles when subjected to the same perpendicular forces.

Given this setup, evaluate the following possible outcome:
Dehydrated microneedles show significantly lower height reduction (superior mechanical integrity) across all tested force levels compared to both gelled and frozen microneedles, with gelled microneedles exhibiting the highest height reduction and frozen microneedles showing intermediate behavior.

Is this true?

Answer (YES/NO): NO